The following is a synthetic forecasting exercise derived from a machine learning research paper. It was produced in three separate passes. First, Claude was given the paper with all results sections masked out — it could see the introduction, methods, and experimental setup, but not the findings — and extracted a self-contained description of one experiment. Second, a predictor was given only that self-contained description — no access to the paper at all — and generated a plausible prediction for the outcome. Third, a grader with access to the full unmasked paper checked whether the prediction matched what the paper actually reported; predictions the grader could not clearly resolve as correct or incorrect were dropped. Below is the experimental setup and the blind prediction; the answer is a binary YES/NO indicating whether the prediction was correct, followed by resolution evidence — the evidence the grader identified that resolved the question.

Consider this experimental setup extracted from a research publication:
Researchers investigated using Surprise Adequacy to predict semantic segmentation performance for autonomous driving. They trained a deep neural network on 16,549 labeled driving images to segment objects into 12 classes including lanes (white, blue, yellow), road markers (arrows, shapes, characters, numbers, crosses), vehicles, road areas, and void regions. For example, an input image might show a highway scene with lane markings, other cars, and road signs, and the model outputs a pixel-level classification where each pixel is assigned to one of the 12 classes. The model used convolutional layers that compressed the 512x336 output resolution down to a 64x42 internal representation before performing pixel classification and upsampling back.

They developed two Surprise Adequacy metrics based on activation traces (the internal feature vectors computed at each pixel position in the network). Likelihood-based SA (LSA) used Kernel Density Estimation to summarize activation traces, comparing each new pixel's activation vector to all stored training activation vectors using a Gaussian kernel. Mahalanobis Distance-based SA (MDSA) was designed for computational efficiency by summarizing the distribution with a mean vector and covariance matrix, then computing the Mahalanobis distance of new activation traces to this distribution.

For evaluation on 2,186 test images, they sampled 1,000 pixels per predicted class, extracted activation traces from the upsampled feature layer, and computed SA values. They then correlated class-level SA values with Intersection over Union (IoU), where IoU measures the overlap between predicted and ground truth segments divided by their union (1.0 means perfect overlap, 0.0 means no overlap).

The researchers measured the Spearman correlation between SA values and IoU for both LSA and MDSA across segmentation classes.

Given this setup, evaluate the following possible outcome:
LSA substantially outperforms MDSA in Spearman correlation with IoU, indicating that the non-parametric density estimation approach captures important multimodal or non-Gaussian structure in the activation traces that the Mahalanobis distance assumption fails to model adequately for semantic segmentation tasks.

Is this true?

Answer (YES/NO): NO